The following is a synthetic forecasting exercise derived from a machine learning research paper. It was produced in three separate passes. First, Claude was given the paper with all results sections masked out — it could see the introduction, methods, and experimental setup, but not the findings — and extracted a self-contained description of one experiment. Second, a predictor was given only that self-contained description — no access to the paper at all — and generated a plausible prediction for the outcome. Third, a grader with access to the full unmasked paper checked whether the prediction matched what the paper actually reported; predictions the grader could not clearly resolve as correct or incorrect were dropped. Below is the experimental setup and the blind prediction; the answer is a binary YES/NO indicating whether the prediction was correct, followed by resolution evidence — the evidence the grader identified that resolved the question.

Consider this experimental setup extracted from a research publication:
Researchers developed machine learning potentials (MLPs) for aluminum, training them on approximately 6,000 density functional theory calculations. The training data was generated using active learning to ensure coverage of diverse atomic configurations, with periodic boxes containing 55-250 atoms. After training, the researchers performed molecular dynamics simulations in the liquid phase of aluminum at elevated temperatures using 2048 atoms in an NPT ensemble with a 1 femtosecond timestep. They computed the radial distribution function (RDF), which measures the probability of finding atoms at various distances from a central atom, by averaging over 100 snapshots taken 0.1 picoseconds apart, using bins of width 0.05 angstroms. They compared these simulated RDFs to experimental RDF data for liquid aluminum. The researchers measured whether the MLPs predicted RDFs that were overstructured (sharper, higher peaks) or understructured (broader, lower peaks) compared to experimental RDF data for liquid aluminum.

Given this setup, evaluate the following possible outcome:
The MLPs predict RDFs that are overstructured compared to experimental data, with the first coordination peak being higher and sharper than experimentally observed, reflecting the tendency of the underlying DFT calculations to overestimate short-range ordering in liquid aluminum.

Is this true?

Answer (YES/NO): YES